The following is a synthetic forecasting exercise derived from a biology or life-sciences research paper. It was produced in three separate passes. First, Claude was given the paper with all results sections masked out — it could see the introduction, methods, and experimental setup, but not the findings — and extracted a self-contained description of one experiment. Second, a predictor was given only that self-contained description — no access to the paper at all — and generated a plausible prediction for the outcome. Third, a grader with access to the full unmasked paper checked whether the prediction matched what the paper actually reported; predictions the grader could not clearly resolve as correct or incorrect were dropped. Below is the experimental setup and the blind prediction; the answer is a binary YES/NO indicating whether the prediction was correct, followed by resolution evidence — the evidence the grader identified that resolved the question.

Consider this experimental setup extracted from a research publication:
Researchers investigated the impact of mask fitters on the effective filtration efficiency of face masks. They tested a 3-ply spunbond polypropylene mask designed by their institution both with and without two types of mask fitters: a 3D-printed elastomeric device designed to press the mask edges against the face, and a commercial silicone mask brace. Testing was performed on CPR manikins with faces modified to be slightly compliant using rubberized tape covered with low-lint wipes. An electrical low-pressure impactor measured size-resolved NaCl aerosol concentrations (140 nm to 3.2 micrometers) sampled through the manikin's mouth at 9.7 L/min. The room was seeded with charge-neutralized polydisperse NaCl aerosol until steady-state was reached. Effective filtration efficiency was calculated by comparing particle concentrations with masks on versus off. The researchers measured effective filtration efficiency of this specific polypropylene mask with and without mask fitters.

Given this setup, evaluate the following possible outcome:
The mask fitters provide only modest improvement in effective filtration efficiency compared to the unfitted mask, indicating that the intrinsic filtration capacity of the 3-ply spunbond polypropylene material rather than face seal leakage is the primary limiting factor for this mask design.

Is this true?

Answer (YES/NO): YES